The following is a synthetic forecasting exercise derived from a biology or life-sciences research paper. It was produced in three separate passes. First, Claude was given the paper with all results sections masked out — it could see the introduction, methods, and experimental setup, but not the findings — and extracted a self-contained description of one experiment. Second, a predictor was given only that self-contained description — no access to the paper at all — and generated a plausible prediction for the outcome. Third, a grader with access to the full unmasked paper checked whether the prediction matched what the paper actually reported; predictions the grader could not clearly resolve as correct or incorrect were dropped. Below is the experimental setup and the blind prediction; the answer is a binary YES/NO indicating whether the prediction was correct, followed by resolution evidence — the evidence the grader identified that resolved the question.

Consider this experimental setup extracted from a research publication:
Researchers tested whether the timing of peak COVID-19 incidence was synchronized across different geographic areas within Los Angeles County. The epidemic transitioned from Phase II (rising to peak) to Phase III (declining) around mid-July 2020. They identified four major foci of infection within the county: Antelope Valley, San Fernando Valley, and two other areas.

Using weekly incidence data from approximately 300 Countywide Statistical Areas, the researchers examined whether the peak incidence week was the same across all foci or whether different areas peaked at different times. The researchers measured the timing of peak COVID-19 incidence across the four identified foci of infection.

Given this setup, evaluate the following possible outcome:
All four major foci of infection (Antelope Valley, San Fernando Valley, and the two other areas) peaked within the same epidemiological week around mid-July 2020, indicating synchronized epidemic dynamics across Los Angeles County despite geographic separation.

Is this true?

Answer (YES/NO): NO